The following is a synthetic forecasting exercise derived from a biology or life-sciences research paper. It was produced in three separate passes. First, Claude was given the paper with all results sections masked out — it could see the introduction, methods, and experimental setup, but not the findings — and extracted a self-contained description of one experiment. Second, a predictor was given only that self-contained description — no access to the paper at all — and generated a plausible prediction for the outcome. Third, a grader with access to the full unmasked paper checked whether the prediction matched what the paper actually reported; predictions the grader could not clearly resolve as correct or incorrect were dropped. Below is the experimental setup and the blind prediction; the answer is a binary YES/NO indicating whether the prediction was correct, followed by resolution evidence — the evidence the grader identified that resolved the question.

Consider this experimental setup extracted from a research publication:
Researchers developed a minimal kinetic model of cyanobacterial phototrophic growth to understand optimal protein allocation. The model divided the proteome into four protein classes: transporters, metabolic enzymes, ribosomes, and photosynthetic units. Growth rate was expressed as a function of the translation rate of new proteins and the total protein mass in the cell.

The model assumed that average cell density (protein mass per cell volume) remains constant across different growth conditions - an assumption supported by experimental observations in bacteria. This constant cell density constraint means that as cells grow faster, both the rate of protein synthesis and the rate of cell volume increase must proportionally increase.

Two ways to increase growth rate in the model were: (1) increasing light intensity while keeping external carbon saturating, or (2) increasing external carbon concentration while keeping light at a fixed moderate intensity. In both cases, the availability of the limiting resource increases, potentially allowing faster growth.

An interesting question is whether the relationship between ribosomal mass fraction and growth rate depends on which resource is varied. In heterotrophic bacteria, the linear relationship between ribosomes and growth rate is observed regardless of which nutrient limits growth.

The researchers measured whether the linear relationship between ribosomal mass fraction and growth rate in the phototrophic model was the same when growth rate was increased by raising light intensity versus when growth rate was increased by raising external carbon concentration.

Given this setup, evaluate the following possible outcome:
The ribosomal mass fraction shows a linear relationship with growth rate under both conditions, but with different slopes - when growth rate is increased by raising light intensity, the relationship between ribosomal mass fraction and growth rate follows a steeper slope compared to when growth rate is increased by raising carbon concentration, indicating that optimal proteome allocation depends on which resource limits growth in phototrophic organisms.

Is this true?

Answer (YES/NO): NO